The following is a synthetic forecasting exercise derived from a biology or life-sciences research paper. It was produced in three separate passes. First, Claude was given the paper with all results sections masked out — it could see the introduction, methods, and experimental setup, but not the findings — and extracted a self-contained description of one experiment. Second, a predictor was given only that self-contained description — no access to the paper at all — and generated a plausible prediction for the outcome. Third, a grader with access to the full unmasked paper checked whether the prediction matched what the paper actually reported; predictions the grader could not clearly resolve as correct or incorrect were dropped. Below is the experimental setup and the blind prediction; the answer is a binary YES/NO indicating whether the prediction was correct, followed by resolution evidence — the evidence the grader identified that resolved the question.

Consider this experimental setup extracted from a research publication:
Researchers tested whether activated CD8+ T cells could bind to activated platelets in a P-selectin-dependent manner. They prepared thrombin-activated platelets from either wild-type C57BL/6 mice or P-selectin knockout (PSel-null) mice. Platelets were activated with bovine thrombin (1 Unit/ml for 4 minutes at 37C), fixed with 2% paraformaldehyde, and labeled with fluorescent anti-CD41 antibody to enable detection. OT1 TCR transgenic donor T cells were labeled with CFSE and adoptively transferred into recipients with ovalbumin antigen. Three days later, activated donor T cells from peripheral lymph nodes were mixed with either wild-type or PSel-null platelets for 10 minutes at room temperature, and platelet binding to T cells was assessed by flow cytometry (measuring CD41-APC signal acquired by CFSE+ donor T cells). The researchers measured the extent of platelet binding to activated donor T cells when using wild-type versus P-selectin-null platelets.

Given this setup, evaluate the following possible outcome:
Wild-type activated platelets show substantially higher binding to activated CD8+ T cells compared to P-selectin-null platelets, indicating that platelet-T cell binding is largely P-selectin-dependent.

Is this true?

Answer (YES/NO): YES